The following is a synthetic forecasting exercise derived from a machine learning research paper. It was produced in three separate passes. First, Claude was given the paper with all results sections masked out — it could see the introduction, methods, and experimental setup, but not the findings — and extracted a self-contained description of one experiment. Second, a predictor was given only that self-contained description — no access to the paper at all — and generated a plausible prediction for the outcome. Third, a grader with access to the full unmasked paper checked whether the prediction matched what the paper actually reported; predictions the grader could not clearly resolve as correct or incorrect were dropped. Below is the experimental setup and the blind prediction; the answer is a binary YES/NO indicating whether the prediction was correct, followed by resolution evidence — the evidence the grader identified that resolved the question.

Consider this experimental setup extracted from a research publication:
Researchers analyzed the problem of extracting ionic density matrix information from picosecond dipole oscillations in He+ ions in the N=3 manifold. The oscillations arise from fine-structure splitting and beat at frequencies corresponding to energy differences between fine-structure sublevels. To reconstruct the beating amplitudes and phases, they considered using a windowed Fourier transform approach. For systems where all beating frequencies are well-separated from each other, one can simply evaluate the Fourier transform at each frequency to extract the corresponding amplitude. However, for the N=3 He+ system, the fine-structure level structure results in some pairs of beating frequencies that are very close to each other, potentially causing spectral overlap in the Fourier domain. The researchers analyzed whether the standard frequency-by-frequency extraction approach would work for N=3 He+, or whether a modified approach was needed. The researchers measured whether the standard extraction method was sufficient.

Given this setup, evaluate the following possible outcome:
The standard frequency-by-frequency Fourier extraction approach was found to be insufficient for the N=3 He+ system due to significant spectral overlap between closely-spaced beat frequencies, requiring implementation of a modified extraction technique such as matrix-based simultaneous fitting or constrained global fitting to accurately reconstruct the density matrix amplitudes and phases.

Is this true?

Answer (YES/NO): YES